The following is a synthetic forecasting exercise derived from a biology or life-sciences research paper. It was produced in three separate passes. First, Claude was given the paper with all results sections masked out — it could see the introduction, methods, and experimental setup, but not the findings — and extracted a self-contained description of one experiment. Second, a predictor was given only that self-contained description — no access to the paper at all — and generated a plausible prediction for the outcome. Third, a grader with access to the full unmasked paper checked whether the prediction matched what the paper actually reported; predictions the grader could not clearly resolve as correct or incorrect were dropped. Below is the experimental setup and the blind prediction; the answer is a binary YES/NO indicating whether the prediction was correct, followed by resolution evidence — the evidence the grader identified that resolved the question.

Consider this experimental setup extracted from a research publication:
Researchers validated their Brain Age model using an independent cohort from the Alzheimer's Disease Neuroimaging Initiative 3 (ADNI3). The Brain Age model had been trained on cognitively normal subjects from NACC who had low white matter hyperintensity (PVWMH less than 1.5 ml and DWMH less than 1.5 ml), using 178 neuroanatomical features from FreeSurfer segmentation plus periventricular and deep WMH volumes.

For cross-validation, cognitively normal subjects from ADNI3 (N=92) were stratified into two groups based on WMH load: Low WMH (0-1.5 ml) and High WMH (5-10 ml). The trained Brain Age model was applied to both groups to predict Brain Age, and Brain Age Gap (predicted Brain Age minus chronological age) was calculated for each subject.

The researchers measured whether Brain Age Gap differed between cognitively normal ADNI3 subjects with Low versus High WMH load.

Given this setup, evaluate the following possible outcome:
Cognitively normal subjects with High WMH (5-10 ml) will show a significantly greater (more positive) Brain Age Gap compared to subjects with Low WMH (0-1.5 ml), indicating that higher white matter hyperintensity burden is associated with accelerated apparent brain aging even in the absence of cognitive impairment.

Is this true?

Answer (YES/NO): YES